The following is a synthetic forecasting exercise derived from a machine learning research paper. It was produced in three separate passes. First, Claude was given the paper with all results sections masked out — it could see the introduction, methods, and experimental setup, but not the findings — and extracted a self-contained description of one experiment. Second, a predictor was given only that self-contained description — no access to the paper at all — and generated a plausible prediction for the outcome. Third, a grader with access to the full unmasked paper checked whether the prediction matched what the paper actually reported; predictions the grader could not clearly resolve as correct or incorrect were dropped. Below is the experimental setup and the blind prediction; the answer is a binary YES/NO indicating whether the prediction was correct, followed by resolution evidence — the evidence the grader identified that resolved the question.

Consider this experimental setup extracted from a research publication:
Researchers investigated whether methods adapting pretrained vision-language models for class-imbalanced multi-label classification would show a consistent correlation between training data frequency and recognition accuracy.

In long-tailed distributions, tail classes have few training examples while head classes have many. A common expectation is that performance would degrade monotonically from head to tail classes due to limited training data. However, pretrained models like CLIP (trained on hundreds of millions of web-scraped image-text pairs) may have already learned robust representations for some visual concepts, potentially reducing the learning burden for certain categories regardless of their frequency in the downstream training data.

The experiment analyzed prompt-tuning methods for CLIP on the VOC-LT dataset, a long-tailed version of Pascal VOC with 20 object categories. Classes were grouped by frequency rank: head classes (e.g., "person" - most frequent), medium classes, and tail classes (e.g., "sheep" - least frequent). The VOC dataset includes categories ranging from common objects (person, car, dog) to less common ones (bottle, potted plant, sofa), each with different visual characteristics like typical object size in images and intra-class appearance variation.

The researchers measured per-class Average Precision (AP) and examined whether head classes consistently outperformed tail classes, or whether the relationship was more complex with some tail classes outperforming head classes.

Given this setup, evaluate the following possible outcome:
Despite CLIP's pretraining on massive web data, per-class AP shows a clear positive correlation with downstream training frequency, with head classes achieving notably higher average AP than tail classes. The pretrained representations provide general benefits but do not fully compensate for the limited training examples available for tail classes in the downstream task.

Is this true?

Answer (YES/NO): NO